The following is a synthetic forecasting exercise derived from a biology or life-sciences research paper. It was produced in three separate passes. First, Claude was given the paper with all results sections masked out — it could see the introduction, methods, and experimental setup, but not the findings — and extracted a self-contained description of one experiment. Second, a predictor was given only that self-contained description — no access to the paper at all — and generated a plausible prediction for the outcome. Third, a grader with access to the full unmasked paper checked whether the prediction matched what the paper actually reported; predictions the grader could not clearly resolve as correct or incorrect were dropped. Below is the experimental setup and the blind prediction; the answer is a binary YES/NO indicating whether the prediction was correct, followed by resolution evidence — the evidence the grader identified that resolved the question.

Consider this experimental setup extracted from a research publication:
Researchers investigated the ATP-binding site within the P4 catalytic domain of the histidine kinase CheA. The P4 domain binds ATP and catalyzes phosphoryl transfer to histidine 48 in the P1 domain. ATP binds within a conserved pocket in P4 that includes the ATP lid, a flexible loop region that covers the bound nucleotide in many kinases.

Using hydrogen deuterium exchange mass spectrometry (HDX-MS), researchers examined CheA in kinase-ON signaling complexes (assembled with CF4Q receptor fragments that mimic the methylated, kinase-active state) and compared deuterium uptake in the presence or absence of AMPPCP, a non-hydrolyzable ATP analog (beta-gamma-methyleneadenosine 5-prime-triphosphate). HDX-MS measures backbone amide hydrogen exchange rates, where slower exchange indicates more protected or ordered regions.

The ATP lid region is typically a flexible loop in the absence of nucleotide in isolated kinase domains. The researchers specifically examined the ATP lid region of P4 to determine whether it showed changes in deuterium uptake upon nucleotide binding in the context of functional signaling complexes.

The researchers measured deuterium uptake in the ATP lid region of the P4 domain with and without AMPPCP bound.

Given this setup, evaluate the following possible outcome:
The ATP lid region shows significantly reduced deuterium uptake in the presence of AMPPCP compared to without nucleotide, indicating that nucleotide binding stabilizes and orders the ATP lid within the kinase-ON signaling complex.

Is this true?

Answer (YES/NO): NO